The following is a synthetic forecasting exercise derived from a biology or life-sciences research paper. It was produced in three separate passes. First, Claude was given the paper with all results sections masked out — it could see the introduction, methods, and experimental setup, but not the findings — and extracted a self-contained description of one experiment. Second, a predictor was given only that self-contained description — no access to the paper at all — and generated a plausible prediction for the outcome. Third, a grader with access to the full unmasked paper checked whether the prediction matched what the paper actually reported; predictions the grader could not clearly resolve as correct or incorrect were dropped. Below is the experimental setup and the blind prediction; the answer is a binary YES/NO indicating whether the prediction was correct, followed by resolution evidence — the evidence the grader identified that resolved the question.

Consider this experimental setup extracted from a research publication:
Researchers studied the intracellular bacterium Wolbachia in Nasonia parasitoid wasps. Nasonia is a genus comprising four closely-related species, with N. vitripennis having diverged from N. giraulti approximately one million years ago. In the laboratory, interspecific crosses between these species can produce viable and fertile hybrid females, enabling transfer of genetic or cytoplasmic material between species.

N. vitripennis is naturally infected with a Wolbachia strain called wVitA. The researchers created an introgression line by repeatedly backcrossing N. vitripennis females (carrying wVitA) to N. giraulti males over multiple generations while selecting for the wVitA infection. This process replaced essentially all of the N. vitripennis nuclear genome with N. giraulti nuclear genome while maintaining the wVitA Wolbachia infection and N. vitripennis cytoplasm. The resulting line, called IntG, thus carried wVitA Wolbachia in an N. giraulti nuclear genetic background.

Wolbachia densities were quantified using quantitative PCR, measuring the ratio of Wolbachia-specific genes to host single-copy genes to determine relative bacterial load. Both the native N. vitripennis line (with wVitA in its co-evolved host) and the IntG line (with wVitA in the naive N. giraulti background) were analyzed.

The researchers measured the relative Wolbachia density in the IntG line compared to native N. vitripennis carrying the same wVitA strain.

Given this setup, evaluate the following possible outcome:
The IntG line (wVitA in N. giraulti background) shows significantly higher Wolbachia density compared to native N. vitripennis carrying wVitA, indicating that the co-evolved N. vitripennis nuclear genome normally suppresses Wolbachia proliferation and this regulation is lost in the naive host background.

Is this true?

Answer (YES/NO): YES